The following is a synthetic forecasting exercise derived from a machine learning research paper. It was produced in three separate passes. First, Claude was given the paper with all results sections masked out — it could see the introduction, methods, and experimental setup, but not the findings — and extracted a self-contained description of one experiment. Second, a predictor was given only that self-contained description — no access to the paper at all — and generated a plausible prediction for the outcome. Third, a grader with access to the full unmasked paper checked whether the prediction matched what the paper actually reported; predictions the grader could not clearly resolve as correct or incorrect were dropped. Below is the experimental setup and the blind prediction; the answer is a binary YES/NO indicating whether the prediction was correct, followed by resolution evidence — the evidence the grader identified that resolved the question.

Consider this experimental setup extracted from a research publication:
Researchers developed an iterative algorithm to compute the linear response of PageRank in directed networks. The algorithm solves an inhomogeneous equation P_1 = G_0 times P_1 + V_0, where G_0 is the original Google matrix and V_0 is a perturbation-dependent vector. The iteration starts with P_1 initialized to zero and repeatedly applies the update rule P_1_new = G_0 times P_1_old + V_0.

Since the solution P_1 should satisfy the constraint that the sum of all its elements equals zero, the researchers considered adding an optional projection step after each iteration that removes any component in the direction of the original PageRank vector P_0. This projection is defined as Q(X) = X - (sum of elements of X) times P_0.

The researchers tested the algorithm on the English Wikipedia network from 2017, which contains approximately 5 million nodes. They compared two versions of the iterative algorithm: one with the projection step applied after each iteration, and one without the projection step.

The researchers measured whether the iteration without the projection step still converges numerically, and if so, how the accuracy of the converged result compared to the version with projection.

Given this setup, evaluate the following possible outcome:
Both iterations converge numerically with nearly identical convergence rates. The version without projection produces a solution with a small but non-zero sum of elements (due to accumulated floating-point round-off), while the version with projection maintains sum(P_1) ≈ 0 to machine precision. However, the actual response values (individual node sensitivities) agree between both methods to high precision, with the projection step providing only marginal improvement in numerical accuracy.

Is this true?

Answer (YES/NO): NO